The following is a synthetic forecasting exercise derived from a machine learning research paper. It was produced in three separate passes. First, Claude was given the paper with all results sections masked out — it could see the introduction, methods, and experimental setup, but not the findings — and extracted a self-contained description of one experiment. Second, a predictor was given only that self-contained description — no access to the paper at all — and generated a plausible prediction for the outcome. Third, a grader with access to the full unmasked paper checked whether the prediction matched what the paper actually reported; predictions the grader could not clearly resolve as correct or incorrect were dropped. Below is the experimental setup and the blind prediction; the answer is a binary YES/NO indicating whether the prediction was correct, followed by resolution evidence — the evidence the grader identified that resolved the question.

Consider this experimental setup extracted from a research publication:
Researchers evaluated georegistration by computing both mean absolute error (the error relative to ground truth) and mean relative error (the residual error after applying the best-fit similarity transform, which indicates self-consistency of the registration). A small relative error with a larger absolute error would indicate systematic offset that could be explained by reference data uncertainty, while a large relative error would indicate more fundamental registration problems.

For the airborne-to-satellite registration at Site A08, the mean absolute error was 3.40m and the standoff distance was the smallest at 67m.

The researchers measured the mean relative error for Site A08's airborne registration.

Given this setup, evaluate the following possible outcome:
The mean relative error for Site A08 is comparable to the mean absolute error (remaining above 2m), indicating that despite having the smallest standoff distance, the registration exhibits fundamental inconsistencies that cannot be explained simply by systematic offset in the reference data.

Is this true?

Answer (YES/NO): NO